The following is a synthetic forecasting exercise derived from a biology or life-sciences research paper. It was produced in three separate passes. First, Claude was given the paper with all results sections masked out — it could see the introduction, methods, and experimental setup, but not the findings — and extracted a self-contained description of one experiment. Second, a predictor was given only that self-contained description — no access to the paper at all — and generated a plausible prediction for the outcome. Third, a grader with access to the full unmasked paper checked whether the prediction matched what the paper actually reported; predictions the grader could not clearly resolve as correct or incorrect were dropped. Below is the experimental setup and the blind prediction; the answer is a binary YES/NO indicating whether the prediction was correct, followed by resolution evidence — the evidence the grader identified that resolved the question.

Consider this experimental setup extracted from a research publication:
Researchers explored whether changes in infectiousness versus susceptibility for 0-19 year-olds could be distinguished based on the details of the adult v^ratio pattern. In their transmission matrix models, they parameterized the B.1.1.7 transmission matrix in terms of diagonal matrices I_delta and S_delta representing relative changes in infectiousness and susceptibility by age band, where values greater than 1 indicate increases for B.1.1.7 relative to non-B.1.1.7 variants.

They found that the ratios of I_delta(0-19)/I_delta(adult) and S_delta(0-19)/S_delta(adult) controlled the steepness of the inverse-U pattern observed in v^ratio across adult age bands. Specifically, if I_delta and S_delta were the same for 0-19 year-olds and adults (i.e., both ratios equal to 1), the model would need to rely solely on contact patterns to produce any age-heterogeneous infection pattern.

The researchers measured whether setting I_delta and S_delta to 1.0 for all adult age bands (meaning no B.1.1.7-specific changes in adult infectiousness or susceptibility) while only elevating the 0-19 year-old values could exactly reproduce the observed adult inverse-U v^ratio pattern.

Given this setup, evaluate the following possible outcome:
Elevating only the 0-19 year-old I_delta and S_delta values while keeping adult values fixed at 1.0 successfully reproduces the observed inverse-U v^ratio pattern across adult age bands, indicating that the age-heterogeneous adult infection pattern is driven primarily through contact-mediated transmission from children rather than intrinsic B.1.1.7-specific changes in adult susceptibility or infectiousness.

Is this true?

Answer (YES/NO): NO